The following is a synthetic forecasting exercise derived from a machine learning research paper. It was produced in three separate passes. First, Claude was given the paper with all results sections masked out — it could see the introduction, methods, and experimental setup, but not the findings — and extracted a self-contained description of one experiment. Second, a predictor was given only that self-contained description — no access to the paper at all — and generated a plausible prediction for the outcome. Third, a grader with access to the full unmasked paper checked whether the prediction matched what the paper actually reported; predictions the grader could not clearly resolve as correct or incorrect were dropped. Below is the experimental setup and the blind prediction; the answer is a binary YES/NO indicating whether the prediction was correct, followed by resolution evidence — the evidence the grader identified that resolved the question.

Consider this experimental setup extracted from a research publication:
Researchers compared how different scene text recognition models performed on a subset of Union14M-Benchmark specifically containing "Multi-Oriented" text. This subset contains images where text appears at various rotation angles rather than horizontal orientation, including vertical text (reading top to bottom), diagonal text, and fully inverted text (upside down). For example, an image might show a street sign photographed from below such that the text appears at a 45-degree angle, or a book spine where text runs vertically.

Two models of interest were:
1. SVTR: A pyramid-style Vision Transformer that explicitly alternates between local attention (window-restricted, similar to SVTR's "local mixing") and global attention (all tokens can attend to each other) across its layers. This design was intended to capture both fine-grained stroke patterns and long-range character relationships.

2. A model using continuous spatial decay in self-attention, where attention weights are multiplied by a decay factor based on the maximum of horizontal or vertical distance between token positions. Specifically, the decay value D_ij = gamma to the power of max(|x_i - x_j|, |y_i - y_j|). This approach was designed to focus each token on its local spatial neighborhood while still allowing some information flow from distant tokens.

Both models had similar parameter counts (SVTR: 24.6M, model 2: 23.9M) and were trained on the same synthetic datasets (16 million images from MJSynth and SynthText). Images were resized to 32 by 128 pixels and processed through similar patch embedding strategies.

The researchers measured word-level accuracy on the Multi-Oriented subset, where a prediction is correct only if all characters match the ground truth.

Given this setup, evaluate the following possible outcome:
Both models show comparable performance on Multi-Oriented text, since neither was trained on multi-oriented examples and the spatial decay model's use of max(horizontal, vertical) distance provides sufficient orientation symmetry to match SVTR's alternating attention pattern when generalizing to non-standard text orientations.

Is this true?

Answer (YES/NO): NO